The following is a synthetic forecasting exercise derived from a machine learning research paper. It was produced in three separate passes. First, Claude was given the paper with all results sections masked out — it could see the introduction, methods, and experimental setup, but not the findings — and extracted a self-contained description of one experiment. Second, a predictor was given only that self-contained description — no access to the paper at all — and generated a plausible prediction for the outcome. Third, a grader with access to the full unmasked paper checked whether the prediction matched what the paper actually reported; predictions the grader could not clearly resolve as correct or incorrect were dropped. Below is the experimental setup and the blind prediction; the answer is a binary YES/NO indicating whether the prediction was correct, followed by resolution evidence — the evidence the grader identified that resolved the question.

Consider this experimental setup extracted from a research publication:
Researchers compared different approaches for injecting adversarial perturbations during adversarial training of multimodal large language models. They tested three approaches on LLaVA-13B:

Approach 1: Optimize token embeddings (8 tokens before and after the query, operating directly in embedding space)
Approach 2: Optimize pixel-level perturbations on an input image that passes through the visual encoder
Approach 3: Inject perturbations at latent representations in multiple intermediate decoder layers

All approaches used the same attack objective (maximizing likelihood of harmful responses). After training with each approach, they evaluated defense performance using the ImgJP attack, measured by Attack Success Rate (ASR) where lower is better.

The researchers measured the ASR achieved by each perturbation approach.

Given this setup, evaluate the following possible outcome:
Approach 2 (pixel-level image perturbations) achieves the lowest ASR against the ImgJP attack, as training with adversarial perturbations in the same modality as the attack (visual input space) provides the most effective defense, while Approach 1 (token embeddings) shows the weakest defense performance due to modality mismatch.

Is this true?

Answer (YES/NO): NO